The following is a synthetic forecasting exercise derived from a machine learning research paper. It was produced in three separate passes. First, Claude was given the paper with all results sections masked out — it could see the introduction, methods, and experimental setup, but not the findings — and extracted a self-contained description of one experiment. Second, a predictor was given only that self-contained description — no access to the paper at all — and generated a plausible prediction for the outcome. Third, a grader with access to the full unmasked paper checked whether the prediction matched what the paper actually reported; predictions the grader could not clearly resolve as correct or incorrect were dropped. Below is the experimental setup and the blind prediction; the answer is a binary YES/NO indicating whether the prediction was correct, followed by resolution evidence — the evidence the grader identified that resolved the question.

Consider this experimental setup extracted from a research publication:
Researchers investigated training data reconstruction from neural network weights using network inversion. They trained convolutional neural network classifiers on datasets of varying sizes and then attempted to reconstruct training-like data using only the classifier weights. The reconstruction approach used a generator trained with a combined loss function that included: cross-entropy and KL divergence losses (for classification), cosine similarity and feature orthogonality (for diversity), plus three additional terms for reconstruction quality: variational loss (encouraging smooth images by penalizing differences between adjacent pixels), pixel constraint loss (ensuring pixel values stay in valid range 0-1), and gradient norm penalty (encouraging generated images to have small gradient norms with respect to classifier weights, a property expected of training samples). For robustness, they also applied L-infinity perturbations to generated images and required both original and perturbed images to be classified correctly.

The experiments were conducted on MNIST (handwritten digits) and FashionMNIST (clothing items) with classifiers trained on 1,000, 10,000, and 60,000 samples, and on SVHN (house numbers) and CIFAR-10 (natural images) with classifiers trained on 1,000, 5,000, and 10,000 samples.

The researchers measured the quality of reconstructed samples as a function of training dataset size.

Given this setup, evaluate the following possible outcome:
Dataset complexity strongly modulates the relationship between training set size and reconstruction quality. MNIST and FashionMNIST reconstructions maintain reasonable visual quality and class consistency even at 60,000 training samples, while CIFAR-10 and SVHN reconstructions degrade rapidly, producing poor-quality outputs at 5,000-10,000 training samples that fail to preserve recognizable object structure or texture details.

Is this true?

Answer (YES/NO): NO